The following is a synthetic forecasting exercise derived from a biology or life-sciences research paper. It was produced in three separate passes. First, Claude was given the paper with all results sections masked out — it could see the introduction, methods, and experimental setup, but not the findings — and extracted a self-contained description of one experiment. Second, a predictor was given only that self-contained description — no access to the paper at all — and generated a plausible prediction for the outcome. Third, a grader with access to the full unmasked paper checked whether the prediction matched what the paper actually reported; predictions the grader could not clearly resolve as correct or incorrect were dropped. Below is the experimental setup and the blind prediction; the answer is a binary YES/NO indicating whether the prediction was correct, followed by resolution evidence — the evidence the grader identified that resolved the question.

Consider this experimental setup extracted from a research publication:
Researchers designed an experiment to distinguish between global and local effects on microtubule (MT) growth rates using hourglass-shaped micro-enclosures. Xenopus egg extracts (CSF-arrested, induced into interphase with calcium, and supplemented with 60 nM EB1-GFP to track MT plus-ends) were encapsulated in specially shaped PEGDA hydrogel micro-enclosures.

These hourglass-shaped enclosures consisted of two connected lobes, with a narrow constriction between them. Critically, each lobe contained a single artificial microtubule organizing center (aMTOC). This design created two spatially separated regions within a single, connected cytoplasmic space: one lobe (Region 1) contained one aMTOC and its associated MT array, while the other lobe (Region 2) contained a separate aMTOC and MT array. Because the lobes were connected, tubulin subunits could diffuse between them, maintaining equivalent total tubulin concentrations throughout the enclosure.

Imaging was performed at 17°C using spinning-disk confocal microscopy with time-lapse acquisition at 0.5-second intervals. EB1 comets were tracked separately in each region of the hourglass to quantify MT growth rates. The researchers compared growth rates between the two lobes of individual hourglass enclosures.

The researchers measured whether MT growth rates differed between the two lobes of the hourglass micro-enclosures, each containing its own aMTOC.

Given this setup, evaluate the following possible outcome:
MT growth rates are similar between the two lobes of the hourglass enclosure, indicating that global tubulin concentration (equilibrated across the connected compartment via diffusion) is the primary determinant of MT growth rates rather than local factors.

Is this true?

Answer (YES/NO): NO